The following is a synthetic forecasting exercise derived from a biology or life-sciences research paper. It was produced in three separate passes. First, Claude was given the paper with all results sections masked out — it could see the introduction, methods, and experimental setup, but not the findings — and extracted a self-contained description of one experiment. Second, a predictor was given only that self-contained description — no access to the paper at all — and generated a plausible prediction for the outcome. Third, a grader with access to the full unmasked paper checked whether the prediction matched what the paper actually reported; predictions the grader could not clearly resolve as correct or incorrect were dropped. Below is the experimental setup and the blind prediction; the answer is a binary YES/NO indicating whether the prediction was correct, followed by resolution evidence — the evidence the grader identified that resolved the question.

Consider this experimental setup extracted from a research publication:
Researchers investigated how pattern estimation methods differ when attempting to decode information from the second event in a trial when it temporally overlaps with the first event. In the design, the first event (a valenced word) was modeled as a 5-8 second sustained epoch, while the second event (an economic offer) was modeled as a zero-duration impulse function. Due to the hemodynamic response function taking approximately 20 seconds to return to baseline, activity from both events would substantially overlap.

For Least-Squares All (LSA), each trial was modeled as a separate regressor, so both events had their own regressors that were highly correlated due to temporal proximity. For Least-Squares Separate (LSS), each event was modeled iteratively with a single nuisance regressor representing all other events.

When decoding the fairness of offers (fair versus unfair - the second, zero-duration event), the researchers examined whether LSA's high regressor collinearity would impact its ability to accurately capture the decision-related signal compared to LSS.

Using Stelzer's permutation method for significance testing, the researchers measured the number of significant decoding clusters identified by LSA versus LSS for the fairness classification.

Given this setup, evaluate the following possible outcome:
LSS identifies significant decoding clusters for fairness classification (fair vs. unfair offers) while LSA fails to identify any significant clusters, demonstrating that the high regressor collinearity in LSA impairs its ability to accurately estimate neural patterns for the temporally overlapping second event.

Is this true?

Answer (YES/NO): YES